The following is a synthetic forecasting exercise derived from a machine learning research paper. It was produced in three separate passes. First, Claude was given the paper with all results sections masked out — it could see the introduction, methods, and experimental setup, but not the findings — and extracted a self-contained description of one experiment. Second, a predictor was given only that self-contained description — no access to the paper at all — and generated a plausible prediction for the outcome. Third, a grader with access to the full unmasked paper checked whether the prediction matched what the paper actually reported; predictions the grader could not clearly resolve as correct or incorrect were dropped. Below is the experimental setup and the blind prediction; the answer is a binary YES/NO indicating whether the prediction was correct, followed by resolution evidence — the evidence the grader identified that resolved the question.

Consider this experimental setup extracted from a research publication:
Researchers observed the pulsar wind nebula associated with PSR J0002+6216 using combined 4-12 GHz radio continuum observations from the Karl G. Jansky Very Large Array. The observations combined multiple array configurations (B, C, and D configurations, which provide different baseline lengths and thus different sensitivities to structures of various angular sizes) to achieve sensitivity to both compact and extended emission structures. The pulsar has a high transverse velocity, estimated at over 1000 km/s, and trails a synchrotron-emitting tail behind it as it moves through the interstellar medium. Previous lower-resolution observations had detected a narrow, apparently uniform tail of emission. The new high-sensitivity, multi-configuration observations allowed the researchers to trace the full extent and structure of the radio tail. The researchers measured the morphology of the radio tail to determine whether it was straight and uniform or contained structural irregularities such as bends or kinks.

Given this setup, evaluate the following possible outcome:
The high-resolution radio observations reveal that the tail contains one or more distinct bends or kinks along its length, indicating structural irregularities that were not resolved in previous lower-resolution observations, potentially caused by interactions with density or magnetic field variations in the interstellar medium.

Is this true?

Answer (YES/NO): YES